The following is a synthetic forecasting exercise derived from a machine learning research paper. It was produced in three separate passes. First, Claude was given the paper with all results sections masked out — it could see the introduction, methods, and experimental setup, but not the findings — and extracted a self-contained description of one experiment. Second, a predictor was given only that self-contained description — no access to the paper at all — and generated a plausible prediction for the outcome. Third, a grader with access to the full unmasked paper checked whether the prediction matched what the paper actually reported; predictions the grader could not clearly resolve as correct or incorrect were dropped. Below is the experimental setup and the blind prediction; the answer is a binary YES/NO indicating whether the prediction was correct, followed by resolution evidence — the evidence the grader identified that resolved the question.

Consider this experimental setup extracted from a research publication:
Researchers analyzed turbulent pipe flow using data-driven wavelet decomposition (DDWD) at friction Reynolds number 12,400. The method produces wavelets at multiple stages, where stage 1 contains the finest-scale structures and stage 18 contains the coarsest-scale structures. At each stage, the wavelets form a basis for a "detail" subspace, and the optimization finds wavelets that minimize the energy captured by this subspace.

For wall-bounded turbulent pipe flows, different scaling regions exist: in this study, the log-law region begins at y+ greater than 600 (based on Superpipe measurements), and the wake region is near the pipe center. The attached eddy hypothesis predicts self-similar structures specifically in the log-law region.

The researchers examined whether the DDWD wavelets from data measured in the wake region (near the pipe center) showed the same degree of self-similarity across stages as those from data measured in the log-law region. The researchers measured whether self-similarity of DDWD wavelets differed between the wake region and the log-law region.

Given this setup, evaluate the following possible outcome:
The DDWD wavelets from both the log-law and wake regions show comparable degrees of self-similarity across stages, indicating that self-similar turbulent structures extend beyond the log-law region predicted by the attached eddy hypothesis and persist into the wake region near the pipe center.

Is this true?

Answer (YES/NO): YES